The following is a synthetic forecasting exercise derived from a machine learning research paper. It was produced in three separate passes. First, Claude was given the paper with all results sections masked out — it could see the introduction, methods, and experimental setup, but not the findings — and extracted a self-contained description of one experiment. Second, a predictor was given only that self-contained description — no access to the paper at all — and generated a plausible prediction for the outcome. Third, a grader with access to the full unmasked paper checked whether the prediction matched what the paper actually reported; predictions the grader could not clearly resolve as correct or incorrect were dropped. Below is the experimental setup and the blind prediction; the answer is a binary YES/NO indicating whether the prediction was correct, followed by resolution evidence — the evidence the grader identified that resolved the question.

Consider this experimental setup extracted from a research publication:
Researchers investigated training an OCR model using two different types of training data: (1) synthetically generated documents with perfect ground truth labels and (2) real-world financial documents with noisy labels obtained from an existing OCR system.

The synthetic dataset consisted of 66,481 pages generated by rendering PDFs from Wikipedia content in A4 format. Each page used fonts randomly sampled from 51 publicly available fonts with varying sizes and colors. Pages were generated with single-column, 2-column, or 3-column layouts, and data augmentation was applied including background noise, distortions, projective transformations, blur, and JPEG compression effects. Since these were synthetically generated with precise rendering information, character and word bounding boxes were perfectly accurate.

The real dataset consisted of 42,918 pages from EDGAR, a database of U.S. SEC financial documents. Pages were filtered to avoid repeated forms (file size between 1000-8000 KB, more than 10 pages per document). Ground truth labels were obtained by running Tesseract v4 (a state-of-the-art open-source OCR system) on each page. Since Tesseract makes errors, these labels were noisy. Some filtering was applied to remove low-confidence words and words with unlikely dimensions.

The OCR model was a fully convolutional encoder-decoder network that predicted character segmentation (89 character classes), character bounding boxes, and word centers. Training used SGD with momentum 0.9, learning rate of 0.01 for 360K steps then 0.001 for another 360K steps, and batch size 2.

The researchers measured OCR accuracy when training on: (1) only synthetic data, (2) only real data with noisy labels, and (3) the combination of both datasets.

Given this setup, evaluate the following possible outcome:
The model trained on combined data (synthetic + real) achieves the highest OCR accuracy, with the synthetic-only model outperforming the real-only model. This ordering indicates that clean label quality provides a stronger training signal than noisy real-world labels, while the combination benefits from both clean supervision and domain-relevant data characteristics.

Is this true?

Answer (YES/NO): NO